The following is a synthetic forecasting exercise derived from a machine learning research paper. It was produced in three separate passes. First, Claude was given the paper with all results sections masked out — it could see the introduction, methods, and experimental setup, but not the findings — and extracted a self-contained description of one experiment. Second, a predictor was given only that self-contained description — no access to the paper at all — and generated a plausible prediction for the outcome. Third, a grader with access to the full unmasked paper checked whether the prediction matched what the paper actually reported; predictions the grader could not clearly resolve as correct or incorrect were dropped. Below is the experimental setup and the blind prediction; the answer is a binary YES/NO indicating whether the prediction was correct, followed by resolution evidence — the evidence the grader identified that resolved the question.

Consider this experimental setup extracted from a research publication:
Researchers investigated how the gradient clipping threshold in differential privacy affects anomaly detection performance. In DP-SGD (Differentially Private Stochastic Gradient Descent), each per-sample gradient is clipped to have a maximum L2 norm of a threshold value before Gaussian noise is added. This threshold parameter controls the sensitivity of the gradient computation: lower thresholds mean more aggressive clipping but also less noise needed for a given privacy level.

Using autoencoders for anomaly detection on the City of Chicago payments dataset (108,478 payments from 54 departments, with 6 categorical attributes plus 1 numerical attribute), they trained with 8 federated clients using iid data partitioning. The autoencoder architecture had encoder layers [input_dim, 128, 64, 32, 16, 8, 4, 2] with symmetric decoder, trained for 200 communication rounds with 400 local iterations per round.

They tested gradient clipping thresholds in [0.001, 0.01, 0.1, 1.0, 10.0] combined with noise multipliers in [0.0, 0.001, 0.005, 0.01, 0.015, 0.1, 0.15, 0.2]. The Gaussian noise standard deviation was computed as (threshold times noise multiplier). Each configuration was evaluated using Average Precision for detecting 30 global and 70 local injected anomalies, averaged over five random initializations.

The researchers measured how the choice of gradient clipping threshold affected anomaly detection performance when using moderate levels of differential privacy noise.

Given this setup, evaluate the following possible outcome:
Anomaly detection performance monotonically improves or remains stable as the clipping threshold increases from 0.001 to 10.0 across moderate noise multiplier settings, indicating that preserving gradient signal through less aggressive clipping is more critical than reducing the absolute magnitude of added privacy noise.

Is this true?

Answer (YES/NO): NO